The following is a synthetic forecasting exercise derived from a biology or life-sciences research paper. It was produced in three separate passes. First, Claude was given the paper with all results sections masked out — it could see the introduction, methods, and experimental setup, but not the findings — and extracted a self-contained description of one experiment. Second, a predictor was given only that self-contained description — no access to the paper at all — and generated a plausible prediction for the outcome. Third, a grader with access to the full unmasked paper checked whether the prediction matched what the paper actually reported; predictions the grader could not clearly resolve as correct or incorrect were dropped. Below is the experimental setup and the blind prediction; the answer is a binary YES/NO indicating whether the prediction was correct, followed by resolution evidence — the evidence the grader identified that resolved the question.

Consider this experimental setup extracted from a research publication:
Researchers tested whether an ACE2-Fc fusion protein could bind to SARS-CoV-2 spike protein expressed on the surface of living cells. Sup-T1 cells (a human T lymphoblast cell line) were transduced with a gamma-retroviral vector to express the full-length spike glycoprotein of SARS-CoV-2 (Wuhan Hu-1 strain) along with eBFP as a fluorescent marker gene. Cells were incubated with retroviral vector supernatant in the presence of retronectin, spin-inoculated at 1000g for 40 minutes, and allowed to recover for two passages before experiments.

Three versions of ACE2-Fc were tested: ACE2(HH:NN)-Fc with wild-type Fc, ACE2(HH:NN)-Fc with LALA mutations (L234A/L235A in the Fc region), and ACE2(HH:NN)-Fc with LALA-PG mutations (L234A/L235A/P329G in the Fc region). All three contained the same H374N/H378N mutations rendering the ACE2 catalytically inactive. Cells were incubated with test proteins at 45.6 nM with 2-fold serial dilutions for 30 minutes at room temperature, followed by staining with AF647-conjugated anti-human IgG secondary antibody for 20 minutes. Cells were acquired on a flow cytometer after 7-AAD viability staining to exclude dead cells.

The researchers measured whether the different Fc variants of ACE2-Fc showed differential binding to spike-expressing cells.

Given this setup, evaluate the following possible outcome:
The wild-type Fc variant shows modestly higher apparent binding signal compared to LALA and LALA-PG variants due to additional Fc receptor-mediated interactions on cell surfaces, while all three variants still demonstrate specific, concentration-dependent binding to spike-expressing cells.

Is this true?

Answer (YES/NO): NO